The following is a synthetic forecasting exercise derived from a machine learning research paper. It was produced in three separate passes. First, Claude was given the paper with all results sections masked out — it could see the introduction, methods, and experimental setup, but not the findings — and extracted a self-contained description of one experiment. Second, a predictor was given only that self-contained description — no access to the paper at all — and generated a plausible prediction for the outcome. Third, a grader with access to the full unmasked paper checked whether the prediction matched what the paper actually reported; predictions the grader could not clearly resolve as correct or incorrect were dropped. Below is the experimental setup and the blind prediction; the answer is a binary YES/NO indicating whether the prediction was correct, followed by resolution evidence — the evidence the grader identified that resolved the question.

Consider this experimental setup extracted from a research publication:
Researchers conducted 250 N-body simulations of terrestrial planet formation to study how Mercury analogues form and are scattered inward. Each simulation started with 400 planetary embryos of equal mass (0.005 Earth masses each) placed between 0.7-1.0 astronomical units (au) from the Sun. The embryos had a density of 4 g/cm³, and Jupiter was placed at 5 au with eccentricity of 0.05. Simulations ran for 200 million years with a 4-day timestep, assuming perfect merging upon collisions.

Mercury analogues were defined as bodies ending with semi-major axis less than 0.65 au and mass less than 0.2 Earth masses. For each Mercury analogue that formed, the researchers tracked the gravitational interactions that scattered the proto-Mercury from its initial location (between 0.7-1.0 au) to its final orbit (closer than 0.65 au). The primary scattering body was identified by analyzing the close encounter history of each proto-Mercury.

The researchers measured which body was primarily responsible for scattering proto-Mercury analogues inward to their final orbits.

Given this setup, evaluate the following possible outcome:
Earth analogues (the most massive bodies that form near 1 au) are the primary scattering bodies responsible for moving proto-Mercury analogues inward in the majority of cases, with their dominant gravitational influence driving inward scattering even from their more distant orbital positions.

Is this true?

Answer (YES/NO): NO